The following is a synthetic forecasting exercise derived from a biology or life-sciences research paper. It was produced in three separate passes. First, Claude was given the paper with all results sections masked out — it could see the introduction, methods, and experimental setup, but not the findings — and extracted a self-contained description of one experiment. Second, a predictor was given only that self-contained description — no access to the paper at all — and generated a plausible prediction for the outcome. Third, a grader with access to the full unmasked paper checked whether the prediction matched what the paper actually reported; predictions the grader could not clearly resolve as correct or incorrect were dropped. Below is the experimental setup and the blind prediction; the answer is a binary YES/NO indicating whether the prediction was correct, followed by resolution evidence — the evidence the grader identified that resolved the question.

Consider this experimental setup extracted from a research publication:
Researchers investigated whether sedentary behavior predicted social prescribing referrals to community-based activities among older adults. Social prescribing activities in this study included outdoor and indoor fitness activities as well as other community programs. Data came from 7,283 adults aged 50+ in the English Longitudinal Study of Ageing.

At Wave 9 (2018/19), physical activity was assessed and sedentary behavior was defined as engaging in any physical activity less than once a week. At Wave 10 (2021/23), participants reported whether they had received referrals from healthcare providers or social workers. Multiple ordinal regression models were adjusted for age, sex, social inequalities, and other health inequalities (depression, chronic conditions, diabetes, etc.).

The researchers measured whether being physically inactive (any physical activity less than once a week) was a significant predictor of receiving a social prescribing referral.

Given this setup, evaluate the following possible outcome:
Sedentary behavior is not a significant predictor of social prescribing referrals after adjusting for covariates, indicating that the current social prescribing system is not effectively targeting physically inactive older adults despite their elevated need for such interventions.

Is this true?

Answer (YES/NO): NO